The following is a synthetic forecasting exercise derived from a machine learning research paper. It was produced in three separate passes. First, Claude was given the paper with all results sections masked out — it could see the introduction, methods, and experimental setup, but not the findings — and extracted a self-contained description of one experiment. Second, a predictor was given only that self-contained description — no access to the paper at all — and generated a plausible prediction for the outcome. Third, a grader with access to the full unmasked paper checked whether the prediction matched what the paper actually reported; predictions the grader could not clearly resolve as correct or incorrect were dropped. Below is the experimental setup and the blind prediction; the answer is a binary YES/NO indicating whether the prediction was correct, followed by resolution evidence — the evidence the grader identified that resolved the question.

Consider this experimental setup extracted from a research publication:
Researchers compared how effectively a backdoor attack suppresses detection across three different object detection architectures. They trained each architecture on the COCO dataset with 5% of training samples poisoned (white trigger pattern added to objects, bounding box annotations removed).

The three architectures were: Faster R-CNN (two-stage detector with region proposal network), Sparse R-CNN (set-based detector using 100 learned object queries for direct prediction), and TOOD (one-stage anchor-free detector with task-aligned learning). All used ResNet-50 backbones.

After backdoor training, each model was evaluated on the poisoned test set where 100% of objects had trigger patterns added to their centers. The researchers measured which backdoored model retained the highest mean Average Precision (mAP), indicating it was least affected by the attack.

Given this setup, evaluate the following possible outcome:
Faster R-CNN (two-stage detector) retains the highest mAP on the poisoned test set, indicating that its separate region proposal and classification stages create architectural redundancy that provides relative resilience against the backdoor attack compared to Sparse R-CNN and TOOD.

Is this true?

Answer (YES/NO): NO